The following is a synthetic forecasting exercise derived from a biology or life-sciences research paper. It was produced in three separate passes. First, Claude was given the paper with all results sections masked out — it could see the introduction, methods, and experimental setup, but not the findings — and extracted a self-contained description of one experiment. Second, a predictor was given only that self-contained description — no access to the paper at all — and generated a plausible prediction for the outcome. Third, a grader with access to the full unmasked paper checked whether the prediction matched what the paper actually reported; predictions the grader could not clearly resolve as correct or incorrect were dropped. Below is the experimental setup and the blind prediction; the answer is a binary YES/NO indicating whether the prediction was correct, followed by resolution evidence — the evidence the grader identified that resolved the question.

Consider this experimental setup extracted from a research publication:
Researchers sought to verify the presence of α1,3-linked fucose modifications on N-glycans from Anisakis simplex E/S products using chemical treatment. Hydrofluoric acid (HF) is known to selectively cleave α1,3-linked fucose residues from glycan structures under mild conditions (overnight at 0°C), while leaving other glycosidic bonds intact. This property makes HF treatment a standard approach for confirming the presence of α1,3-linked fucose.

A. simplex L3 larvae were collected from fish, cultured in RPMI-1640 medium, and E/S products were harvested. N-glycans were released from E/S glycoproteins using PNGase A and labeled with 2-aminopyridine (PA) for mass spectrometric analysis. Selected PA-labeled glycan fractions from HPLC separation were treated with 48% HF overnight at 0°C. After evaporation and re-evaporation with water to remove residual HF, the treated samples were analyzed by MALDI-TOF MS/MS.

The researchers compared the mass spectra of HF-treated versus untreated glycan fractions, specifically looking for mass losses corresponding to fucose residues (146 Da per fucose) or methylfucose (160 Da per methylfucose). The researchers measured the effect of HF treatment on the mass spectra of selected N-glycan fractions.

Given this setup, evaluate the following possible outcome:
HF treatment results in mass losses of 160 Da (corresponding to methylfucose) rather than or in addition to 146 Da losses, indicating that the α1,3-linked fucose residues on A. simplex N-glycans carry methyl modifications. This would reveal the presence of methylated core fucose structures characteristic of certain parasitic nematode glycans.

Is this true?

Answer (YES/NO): YES